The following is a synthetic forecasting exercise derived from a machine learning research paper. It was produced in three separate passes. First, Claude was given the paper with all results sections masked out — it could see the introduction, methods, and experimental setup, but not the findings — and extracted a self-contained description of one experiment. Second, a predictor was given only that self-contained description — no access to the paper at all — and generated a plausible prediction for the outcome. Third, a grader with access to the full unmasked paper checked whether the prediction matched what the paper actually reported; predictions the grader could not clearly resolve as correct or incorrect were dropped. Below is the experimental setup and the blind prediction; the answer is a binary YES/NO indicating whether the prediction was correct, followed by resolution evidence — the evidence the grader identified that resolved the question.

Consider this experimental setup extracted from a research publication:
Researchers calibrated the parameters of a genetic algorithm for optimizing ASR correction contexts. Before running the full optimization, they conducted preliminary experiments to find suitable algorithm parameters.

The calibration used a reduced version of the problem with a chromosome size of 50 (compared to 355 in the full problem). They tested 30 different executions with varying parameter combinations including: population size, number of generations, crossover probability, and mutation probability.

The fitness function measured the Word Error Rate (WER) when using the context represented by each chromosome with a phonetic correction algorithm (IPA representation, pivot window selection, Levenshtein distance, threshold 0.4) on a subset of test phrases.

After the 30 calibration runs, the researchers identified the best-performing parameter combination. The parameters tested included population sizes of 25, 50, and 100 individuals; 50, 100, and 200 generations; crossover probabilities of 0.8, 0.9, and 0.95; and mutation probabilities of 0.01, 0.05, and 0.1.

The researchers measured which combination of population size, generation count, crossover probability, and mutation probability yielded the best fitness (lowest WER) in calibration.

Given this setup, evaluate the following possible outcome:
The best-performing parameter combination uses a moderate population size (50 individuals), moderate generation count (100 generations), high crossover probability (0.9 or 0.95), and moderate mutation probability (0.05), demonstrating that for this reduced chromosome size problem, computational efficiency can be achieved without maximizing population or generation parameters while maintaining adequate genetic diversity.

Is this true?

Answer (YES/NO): YES